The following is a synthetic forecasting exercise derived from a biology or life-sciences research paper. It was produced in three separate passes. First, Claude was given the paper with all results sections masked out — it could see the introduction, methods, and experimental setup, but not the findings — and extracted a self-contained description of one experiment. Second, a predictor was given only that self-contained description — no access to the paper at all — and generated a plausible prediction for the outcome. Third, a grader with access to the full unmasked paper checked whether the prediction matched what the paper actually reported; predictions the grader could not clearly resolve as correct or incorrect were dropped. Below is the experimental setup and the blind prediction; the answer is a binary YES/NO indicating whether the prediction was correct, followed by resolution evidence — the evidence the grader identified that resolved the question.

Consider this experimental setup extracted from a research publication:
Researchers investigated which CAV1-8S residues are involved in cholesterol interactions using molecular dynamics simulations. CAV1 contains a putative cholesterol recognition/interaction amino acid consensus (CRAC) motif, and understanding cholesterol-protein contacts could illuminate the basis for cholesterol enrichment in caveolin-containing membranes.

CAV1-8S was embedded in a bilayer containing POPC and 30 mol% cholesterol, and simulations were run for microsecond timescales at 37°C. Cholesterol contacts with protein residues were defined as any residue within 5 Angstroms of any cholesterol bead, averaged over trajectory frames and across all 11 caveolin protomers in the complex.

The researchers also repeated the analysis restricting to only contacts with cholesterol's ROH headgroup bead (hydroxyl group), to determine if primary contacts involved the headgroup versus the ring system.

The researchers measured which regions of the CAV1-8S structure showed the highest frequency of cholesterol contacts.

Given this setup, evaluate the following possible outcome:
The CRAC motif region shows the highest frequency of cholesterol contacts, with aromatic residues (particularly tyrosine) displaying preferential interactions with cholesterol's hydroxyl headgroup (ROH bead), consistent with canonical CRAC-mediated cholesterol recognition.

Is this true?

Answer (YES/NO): NO